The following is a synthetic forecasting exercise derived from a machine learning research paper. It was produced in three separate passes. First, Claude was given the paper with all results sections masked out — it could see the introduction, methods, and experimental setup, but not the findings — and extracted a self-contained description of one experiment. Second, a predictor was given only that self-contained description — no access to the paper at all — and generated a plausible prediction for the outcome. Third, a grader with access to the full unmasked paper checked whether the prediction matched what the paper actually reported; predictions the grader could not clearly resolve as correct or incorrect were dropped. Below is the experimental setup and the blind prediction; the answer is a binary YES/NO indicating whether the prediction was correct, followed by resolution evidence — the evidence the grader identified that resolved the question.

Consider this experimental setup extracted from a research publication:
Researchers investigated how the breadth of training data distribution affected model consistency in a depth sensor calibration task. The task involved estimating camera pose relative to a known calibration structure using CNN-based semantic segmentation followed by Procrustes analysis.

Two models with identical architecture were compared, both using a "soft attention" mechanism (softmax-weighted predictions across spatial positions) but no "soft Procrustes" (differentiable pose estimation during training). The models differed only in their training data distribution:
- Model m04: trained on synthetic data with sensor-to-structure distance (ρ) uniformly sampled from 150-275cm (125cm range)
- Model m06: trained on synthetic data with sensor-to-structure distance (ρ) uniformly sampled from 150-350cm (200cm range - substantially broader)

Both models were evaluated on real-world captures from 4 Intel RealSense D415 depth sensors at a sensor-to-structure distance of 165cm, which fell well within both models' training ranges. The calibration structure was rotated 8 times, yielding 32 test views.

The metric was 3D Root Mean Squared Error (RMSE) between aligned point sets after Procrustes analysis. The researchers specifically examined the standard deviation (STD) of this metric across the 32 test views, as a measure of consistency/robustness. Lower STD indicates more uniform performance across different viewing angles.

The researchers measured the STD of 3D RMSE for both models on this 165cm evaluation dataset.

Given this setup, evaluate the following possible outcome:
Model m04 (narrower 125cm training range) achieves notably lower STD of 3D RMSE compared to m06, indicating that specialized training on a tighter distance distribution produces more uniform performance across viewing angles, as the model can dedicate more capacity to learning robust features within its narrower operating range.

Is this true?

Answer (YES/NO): YES